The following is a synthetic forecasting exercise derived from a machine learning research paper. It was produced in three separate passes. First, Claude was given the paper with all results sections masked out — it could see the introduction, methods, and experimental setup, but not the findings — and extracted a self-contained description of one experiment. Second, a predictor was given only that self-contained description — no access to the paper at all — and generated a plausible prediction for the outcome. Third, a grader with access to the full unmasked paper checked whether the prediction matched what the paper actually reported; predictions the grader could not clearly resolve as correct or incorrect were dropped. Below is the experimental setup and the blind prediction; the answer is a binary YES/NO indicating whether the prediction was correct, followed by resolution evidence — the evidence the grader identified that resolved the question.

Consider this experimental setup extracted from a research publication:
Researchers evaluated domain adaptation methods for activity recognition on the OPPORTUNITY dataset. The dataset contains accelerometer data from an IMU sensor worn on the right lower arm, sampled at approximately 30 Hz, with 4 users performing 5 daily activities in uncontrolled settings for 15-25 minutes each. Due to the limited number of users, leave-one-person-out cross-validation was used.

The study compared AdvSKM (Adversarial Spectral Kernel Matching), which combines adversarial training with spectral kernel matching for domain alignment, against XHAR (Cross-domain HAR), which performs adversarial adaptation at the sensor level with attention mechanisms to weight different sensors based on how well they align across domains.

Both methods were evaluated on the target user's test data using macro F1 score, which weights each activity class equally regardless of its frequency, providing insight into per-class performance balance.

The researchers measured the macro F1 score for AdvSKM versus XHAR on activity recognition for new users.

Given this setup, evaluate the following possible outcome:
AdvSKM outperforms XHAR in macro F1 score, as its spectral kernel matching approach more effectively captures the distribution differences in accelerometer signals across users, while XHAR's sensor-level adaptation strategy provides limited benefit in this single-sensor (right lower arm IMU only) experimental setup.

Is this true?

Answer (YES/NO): NO